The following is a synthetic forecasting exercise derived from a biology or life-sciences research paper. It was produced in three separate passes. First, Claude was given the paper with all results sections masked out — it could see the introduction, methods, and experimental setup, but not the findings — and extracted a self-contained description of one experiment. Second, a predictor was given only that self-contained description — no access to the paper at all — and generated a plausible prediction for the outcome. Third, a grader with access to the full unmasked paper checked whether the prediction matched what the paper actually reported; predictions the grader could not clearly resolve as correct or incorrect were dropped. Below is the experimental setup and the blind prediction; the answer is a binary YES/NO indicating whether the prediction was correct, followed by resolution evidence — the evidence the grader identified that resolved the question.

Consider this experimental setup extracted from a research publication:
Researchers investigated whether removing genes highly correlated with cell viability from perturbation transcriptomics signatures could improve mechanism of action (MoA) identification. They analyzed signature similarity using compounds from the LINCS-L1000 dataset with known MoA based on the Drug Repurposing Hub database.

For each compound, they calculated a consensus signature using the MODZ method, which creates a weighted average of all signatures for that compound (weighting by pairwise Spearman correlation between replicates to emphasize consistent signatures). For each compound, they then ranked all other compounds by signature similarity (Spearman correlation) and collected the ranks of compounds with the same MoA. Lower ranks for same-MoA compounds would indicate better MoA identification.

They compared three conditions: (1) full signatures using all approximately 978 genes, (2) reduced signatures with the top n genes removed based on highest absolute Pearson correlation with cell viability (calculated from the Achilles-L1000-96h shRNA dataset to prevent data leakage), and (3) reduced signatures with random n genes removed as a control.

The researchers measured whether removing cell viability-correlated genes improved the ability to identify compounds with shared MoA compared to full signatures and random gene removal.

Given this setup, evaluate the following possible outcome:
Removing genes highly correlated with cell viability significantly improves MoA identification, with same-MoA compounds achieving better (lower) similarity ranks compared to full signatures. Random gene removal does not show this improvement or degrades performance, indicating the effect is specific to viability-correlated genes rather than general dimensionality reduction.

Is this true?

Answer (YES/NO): YES